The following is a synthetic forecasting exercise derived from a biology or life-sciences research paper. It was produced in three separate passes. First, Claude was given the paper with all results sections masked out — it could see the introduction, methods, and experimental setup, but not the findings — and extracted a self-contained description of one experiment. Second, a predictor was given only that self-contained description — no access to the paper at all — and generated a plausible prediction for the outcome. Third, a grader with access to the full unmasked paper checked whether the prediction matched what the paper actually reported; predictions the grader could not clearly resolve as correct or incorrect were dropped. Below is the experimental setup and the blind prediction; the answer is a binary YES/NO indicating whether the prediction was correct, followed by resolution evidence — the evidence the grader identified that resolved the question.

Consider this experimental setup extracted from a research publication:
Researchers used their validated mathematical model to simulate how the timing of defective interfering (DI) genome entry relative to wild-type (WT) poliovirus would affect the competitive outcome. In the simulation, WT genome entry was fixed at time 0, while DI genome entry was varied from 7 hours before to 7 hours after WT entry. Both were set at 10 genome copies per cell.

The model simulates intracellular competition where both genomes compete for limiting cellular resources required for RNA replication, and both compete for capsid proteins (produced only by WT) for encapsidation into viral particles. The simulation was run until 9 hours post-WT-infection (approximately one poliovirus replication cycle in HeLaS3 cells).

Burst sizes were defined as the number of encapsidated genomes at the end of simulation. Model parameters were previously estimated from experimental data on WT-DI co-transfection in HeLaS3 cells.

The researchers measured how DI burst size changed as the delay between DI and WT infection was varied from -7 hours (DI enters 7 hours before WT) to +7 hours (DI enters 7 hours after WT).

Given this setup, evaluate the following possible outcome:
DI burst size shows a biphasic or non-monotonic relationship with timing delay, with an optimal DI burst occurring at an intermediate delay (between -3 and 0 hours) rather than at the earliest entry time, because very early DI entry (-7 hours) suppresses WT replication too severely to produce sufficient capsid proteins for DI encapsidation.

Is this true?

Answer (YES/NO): NO